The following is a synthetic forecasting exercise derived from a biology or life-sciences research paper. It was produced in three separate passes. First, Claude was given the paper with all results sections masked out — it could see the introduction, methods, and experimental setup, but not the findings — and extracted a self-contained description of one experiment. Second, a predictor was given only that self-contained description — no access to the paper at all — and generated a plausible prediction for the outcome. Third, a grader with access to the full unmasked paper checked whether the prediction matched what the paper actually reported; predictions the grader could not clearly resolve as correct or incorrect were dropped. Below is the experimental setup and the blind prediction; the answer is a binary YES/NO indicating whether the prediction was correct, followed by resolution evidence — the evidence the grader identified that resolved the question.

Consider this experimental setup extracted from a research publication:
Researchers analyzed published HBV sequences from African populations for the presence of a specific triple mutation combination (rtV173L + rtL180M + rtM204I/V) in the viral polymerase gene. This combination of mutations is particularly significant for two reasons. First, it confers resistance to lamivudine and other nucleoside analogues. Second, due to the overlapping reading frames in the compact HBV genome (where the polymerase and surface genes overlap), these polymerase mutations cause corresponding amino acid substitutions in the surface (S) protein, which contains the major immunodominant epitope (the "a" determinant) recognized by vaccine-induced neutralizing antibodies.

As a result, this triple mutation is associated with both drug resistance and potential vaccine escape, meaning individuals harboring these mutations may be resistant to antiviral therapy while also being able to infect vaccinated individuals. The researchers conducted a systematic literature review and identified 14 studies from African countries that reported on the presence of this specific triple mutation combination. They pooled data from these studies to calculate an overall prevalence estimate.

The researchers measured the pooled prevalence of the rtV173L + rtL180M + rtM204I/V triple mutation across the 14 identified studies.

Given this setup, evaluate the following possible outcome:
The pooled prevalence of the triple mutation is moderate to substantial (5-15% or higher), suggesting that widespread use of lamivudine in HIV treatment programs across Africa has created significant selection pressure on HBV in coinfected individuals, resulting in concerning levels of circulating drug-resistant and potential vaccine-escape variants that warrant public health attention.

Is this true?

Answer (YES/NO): NO